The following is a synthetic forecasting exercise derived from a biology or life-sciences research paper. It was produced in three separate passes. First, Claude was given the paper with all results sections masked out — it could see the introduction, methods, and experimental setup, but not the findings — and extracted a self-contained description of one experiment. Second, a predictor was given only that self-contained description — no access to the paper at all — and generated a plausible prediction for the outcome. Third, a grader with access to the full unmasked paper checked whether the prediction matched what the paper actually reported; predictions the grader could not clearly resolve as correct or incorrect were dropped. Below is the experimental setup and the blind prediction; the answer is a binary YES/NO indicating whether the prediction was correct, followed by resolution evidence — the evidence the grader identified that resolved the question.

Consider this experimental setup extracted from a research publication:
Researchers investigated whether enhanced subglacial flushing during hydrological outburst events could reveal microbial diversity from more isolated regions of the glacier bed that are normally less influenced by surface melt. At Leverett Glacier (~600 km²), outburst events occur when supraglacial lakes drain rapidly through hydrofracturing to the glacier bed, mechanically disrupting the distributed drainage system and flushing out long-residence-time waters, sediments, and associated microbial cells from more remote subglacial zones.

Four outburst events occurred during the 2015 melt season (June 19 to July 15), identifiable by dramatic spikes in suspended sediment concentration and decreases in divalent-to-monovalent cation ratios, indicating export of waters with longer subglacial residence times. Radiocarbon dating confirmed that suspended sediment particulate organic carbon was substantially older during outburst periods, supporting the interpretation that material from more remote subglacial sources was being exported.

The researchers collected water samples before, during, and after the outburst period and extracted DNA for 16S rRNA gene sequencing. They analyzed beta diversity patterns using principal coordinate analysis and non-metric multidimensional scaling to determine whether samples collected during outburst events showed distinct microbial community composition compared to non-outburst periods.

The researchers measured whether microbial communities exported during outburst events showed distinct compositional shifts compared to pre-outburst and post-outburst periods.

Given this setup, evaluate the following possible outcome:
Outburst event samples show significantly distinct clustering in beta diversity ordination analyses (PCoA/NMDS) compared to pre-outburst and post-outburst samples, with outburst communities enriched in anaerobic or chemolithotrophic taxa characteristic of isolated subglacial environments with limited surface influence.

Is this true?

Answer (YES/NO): YES